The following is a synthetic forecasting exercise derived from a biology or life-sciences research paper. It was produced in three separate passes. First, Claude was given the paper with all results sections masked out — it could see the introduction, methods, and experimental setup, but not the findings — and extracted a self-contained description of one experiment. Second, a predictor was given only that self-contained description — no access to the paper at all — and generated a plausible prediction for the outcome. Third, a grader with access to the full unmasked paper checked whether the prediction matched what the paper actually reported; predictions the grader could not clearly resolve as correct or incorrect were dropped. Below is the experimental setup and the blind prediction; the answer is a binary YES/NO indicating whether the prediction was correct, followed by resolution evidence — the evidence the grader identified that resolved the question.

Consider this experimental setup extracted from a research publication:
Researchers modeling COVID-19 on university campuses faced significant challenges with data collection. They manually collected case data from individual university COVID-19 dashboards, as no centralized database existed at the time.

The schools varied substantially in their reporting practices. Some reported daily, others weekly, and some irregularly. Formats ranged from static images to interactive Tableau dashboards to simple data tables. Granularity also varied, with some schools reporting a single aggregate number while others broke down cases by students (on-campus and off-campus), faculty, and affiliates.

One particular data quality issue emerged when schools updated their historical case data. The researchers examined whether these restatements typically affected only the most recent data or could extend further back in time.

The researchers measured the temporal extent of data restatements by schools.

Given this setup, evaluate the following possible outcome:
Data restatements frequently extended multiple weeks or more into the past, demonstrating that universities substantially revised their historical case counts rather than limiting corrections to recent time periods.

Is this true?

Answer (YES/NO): NO